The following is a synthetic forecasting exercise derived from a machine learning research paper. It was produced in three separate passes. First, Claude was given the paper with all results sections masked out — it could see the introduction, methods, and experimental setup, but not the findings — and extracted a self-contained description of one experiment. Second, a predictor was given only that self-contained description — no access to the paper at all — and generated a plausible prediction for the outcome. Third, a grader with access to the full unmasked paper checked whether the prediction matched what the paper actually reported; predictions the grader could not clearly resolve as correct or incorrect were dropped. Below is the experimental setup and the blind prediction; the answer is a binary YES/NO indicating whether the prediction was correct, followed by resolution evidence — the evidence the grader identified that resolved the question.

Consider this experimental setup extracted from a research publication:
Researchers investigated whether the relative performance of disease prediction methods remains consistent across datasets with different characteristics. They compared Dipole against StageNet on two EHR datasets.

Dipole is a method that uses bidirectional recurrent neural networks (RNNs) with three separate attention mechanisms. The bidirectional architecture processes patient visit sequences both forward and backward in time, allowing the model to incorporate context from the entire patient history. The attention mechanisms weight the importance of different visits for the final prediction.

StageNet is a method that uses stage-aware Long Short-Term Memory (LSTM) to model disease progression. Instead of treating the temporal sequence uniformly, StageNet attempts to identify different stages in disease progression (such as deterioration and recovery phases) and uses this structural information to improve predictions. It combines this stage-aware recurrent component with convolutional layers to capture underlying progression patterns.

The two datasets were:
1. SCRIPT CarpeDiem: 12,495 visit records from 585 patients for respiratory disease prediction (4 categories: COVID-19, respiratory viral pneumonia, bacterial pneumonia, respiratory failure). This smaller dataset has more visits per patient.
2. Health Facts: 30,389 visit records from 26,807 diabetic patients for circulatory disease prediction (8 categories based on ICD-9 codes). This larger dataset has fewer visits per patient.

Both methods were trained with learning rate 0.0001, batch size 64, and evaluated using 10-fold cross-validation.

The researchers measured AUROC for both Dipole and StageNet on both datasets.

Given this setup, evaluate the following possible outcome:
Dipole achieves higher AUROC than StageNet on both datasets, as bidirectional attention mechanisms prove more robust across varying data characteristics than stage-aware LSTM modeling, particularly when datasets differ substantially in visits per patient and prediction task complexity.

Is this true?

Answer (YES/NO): YES